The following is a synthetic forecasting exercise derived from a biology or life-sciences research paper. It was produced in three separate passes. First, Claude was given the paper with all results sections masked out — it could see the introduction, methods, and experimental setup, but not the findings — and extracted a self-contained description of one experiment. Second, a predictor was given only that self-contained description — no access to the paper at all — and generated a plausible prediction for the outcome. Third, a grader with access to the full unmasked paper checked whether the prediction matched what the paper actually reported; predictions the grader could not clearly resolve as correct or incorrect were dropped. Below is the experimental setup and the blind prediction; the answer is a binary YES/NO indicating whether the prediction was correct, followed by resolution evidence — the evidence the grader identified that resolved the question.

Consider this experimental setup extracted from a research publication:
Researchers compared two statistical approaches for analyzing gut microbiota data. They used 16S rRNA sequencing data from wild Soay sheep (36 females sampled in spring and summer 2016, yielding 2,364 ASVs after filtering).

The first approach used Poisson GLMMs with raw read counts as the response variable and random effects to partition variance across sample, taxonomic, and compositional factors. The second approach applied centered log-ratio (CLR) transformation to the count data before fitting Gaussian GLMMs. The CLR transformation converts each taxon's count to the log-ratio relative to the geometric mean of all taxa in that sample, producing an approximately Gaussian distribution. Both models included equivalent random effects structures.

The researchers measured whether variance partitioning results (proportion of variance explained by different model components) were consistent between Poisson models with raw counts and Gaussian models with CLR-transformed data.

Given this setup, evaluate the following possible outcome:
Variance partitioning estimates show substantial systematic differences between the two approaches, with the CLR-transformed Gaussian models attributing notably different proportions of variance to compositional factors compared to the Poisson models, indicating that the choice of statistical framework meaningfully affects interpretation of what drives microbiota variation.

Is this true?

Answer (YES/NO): NO